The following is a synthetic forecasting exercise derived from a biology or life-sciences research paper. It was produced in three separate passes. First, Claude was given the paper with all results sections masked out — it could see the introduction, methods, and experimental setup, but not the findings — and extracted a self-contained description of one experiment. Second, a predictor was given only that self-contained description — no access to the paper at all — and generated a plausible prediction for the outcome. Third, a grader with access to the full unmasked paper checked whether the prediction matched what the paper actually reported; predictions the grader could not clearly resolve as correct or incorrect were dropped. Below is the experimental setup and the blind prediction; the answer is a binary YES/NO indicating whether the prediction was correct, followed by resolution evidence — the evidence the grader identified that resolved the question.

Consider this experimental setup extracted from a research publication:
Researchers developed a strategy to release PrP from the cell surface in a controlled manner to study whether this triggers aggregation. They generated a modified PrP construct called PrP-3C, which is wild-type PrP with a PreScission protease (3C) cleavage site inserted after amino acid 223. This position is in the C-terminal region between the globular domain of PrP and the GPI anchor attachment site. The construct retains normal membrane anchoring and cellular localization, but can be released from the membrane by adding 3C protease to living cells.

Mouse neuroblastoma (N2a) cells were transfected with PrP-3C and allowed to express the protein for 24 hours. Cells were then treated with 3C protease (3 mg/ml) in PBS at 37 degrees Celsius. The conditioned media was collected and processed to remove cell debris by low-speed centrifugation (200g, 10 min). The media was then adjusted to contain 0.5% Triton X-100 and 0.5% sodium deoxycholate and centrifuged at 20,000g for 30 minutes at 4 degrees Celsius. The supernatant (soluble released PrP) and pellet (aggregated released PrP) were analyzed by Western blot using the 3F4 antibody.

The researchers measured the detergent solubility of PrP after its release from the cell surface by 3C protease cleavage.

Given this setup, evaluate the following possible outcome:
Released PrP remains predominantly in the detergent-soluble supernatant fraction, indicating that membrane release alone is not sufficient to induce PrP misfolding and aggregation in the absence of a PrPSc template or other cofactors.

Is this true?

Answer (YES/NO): NO